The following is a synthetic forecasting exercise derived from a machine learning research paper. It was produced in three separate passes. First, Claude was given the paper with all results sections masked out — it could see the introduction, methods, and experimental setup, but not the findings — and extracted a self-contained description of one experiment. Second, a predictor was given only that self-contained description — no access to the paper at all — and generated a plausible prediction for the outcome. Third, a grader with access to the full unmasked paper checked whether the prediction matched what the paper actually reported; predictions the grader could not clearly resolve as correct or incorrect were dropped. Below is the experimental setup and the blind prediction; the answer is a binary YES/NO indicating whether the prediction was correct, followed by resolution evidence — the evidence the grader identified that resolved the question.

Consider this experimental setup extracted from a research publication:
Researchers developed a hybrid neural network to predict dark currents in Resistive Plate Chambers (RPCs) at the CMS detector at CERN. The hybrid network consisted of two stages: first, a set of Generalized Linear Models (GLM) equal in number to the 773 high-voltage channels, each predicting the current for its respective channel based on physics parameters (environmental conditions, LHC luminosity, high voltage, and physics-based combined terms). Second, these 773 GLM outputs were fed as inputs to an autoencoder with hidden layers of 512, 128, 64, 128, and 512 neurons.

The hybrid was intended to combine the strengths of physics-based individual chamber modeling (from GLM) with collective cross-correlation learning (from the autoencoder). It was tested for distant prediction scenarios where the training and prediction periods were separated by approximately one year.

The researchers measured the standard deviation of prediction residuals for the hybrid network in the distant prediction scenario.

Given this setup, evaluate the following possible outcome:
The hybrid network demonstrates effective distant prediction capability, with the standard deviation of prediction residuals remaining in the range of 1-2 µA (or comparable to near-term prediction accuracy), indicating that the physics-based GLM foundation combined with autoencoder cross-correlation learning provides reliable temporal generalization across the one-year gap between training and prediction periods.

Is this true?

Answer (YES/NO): NO